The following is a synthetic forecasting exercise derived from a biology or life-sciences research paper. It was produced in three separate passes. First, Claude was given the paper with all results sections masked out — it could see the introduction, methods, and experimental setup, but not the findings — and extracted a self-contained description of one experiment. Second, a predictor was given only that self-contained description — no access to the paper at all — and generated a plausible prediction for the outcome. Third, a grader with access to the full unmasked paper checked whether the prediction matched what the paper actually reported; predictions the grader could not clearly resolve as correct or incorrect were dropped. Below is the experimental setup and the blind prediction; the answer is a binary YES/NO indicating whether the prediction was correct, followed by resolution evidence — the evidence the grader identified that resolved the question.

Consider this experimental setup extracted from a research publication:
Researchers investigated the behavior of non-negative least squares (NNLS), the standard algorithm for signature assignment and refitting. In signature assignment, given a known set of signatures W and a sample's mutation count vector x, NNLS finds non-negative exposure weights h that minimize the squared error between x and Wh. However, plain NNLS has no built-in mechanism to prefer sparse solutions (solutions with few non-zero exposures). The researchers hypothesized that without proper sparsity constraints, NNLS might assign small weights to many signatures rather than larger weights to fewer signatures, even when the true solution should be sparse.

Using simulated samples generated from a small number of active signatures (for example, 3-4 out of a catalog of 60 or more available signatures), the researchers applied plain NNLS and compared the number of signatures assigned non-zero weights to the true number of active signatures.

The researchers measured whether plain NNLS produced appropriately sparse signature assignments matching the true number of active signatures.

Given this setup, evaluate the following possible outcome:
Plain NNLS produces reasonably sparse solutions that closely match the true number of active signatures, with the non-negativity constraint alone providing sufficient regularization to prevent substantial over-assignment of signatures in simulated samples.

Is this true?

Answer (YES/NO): NO